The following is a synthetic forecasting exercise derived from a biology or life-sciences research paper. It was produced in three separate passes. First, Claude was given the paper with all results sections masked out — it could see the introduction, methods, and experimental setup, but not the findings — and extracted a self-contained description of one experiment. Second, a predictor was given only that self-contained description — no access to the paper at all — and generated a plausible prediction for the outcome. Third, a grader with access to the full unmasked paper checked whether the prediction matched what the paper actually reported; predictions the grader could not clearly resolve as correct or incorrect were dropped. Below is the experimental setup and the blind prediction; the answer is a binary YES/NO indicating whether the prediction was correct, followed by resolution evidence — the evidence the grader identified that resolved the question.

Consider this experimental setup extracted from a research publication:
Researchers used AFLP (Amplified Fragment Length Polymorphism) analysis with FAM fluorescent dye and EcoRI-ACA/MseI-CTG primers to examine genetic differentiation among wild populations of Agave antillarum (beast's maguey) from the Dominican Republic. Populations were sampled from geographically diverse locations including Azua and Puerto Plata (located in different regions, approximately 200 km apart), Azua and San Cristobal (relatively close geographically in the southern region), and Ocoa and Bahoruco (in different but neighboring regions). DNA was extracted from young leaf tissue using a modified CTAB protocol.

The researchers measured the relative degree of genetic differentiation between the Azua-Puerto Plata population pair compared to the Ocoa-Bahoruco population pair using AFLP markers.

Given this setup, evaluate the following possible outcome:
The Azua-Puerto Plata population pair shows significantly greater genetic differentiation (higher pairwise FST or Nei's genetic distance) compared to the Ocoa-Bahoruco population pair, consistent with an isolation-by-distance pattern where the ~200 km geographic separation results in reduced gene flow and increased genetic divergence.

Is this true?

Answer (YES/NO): NO